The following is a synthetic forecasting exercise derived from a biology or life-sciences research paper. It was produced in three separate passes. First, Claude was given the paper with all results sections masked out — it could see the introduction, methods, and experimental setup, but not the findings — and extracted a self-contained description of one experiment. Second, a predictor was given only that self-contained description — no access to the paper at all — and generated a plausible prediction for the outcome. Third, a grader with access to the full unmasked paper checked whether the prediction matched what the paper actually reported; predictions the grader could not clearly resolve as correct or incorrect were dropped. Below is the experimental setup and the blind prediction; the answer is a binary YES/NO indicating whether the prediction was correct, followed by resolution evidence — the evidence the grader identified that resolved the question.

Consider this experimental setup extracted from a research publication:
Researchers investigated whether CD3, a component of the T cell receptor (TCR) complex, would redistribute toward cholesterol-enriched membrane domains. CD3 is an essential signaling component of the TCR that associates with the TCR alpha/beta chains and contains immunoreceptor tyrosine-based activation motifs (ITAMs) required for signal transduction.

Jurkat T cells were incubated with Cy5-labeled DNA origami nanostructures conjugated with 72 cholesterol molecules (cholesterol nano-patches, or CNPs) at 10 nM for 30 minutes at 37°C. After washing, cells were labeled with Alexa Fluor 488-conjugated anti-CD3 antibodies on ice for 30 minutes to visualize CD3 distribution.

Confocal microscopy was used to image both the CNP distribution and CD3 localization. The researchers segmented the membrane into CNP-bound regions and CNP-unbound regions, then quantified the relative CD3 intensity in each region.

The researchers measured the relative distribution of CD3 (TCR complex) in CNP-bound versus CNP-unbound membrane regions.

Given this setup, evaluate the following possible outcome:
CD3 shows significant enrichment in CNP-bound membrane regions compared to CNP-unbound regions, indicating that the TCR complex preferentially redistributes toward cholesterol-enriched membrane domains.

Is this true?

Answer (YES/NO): YES